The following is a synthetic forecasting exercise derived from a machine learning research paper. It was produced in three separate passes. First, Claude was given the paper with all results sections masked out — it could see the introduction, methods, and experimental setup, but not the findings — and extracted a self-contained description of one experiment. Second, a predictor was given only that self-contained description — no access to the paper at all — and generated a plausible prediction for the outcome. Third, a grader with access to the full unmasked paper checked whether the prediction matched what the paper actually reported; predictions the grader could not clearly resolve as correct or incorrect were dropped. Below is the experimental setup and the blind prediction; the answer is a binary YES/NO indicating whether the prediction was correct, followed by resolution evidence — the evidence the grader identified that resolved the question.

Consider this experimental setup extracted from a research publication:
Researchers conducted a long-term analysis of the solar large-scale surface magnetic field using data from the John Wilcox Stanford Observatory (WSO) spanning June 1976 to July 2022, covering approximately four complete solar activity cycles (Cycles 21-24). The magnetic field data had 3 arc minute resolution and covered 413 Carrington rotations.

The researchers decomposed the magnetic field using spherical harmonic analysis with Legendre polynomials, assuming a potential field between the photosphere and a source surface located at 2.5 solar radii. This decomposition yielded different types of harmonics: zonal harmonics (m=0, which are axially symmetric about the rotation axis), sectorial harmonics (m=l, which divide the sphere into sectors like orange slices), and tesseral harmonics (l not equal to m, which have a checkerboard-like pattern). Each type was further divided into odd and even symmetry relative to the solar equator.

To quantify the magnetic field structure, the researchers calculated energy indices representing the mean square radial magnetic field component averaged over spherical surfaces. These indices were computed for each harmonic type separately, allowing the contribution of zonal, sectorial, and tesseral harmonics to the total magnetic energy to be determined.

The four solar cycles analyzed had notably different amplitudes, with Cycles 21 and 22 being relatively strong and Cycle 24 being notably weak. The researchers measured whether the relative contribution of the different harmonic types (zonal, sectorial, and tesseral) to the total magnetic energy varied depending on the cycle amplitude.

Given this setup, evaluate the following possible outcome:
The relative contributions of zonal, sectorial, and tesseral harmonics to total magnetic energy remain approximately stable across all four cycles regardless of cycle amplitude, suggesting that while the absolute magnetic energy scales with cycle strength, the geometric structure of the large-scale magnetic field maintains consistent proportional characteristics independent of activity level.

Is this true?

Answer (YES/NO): YES